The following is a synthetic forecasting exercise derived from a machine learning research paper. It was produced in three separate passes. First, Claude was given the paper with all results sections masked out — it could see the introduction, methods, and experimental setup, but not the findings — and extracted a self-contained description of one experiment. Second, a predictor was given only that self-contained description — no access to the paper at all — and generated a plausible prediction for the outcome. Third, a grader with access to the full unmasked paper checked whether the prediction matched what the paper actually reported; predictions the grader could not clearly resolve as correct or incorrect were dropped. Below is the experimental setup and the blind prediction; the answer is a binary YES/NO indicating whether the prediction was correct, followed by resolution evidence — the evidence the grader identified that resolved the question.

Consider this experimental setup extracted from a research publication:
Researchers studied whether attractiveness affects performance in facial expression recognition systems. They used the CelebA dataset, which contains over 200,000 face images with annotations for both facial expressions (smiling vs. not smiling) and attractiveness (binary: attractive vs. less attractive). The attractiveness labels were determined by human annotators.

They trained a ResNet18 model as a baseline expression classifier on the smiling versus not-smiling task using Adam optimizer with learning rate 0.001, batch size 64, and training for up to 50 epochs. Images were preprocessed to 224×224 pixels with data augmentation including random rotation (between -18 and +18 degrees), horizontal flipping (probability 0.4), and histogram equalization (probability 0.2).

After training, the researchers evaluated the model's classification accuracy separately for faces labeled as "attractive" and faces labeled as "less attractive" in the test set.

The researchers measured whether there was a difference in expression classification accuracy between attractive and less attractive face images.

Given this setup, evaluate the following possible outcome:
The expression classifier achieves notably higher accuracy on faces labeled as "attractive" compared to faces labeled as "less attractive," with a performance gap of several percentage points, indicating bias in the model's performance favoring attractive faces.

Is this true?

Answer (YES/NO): YES